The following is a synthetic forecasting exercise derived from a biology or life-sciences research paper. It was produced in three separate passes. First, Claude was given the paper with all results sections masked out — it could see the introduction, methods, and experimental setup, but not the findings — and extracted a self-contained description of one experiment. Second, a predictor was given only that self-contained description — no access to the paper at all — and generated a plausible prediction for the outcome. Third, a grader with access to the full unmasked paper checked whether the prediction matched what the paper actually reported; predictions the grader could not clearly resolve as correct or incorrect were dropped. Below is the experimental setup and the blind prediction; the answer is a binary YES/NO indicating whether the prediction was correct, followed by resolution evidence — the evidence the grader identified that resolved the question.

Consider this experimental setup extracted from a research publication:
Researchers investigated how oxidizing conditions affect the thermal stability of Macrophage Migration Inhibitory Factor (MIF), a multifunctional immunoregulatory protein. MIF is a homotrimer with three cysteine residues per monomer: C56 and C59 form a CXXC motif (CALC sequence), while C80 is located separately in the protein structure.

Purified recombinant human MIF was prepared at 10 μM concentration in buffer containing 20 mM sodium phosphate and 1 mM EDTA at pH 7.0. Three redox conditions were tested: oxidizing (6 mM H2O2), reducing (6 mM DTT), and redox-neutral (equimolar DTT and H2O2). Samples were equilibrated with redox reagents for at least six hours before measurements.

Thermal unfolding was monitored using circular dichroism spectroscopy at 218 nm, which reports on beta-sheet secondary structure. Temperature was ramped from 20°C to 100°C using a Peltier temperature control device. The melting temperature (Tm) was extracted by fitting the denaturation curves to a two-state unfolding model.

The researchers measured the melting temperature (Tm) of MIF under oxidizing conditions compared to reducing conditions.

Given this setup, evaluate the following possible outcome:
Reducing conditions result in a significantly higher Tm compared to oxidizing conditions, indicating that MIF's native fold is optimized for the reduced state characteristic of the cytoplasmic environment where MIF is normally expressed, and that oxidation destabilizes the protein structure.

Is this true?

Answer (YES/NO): YES